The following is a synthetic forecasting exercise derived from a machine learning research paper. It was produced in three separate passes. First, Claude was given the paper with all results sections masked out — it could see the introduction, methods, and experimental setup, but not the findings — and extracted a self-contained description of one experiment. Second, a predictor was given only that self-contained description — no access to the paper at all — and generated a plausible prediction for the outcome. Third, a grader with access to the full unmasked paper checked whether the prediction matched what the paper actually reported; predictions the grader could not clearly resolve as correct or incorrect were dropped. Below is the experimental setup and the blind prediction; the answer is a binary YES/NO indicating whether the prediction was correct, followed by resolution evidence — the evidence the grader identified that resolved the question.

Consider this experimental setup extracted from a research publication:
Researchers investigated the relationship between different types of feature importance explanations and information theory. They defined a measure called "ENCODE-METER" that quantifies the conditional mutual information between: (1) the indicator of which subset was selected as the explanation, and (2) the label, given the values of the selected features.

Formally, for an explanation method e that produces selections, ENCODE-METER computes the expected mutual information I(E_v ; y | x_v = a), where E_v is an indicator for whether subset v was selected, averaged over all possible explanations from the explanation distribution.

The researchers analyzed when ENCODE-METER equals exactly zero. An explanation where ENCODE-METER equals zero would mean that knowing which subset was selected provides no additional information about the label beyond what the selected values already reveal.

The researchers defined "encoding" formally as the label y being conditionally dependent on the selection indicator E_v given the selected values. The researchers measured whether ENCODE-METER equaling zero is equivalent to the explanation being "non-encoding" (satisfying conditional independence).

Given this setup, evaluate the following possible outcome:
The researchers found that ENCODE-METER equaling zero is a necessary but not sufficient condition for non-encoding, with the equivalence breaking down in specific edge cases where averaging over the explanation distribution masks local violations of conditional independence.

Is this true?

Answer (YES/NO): NO